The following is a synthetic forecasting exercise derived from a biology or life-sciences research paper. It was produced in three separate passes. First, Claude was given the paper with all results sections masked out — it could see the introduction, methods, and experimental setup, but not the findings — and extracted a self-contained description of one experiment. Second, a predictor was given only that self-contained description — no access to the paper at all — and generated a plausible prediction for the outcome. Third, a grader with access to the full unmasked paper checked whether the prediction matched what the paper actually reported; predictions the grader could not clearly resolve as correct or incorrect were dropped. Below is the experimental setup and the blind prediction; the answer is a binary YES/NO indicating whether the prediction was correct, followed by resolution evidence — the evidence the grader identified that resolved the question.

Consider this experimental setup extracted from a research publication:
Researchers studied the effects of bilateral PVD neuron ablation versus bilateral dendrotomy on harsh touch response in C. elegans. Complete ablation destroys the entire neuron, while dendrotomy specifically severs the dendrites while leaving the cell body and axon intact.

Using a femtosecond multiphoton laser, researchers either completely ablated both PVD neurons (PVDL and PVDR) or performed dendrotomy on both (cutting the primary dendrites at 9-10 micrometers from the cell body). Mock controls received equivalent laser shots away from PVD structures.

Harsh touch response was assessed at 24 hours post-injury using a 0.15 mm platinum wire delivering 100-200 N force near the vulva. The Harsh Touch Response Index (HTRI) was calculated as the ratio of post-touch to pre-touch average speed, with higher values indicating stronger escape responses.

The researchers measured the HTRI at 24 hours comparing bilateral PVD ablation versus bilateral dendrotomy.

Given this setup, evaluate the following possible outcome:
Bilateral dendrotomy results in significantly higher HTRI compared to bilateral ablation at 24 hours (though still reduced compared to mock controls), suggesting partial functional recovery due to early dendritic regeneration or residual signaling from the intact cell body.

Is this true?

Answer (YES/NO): NO